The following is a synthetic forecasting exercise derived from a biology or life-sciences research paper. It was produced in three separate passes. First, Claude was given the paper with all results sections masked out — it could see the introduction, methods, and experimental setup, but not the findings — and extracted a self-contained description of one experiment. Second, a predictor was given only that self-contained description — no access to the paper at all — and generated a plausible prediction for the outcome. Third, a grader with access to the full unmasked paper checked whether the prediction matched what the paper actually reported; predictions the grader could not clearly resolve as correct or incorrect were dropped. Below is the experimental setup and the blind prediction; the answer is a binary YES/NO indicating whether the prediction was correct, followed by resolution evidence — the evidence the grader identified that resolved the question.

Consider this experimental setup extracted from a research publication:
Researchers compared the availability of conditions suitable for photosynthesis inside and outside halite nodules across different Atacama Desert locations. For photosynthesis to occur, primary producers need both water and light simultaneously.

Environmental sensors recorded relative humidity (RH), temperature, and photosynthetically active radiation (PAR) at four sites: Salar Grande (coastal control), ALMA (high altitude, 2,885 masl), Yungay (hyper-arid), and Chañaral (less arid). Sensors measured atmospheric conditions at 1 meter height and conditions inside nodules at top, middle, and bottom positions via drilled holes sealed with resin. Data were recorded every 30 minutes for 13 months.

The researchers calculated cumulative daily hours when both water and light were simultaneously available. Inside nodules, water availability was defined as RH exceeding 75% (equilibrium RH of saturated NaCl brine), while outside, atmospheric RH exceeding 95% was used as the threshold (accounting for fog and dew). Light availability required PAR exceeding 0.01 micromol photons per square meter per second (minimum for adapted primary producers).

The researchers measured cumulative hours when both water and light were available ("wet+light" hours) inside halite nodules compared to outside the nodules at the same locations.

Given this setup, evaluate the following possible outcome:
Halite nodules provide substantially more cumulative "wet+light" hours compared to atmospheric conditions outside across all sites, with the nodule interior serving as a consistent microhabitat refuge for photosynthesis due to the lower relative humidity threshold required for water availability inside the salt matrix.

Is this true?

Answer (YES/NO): NO